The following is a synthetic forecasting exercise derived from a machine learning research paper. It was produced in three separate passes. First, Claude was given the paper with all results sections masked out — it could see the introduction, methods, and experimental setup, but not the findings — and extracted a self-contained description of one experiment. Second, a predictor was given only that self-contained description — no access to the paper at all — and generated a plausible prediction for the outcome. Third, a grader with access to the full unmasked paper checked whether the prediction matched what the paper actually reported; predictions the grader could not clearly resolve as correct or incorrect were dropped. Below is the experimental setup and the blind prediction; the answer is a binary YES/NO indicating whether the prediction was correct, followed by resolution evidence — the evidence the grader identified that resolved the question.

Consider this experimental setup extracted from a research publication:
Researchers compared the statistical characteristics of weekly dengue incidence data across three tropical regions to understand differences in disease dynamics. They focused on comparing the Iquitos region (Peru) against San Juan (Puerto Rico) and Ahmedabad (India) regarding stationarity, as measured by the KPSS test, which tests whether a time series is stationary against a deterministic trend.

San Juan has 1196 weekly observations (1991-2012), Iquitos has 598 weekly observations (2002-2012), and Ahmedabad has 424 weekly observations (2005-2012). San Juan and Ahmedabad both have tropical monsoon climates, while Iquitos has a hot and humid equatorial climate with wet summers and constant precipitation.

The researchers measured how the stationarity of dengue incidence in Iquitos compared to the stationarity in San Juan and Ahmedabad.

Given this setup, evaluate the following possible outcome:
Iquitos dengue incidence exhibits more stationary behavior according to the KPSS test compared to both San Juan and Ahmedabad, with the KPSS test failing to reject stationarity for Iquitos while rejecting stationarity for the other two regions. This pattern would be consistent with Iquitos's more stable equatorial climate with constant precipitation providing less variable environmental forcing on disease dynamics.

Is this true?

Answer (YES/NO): YES